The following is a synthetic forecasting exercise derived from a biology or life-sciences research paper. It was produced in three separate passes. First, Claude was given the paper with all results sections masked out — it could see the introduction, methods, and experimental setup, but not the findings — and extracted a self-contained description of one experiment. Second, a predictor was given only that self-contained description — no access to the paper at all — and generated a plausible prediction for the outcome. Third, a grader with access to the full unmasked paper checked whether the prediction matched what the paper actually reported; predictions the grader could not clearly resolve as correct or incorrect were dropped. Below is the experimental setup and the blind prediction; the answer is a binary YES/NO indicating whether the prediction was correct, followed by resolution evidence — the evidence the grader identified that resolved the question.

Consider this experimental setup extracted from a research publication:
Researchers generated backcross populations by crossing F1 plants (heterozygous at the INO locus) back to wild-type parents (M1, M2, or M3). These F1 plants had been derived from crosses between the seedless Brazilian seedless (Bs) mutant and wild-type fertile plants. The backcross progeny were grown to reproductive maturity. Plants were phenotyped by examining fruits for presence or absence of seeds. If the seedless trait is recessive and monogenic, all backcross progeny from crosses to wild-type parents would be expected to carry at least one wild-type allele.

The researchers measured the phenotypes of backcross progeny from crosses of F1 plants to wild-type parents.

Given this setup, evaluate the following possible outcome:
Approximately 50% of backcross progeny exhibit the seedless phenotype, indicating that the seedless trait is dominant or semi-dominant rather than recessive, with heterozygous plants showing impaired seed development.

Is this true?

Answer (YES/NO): NO